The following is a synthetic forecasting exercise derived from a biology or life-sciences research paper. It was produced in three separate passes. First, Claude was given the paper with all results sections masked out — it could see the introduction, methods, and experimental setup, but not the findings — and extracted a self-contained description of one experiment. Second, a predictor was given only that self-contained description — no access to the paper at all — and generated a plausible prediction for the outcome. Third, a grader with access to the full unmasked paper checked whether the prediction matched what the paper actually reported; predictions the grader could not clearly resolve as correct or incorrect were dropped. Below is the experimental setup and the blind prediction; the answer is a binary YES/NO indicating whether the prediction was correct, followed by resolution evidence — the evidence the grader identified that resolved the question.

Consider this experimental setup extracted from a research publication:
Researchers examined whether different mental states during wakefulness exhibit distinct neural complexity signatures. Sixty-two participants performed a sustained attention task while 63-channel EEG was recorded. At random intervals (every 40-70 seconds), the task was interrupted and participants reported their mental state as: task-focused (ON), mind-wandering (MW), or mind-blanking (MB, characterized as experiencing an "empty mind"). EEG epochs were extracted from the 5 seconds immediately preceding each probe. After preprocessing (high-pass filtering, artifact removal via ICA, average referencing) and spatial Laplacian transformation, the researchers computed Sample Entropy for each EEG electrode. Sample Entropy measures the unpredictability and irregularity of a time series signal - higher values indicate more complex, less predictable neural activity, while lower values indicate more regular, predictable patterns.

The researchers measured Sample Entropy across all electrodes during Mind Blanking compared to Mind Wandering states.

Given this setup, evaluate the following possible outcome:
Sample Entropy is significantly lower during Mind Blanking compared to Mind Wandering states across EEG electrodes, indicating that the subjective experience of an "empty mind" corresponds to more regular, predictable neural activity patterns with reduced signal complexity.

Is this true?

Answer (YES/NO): NO